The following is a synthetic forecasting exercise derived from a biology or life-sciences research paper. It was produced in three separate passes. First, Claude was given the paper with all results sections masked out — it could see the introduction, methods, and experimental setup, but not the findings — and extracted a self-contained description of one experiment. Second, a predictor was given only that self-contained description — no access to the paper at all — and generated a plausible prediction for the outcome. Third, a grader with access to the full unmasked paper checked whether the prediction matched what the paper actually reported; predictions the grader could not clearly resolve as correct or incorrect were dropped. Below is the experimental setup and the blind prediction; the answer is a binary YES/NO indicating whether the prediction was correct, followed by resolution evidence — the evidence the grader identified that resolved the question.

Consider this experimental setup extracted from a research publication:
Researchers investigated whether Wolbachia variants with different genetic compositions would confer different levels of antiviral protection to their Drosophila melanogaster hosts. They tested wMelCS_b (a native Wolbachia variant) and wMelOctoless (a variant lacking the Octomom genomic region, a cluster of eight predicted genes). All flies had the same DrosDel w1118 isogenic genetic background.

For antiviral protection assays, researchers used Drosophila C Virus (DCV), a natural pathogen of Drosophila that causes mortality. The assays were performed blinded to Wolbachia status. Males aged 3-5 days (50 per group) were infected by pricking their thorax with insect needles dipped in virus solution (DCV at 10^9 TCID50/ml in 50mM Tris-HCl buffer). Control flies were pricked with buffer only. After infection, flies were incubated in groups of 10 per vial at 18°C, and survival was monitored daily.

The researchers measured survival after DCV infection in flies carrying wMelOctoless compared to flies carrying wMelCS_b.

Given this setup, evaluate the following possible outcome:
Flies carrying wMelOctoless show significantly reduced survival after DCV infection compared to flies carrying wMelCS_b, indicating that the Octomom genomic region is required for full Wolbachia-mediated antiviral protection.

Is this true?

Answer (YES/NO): NO